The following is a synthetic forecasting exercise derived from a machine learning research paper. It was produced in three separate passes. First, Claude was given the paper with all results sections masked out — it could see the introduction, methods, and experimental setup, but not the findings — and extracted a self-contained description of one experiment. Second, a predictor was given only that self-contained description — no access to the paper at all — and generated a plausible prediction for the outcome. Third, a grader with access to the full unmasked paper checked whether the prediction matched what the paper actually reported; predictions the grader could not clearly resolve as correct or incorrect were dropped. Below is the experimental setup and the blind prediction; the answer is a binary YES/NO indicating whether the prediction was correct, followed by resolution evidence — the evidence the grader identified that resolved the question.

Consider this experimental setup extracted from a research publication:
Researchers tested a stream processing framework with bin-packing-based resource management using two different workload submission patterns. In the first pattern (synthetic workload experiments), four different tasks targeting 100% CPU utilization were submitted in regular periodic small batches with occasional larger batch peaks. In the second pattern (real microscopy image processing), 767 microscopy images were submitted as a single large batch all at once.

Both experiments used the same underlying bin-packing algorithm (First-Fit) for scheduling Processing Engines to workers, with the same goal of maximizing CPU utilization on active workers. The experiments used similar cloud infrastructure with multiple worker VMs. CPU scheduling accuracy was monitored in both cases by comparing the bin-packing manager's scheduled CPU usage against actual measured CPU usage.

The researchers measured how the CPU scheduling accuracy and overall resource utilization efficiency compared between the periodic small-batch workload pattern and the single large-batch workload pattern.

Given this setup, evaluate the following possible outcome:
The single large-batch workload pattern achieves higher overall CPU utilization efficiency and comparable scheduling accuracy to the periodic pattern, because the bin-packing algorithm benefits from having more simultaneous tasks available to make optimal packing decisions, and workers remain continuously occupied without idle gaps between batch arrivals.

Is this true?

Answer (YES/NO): NO